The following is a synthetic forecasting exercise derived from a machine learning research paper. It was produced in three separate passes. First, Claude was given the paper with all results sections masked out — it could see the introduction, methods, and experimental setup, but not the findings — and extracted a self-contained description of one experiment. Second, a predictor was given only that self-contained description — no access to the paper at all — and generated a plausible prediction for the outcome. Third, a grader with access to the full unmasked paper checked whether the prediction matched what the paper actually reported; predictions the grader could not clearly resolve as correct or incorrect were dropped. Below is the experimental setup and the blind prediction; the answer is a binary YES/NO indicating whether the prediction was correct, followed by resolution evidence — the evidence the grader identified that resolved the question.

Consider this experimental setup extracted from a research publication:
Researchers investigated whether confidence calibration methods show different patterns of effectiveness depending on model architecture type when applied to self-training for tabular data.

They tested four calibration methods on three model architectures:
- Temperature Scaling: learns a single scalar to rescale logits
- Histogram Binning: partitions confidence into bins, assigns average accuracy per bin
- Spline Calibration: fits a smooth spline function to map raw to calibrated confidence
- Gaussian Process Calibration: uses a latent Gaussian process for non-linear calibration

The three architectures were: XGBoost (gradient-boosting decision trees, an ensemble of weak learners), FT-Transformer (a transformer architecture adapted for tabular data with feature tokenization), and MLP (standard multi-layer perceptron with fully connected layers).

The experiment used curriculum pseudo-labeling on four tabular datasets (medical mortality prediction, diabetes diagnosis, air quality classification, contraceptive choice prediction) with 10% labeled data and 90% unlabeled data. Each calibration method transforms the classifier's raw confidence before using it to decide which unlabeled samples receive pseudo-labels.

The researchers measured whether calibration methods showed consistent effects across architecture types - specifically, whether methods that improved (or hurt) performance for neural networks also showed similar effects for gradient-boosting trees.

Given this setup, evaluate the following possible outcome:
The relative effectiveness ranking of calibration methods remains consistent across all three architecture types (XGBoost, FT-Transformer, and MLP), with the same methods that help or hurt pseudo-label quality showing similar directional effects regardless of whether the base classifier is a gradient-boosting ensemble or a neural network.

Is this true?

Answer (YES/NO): NO